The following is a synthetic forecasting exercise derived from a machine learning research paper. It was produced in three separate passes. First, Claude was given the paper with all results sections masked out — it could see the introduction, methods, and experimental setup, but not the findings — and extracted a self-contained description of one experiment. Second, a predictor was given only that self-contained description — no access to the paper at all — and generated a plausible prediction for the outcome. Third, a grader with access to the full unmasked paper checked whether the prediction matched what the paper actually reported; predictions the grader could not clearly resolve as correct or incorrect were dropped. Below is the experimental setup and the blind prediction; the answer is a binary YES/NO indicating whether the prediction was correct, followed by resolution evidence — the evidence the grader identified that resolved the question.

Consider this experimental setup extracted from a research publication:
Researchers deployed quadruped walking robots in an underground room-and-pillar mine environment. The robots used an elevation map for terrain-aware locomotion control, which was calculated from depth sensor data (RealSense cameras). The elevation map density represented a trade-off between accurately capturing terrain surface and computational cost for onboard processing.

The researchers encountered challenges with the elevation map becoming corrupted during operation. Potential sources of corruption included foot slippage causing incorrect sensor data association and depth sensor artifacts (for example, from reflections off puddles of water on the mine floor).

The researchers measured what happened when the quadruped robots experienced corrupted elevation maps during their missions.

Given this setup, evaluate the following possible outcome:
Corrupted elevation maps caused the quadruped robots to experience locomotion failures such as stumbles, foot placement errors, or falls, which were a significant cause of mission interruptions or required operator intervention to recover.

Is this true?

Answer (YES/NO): YES